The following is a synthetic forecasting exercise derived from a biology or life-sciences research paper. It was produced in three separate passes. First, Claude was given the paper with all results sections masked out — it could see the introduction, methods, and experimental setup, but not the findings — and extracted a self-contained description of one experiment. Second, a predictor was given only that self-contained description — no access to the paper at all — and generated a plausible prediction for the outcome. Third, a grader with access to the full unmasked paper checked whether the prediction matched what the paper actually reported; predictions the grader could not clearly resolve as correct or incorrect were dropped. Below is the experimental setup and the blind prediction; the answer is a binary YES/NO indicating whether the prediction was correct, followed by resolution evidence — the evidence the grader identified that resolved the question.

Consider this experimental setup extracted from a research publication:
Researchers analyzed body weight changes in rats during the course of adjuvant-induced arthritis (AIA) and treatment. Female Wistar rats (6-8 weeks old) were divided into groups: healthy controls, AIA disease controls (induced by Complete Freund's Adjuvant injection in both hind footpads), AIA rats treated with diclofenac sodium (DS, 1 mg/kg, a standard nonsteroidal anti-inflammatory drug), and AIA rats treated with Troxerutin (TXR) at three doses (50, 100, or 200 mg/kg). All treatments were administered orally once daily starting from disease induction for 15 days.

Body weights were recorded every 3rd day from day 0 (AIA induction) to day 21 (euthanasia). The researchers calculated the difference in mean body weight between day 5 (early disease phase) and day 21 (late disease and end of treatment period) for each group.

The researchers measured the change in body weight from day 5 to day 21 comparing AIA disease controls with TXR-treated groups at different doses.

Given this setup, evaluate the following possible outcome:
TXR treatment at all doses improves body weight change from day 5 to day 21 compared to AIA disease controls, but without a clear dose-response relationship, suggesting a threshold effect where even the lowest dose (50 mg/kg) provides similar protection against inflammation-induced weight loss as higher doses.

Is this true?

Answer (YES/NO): NO